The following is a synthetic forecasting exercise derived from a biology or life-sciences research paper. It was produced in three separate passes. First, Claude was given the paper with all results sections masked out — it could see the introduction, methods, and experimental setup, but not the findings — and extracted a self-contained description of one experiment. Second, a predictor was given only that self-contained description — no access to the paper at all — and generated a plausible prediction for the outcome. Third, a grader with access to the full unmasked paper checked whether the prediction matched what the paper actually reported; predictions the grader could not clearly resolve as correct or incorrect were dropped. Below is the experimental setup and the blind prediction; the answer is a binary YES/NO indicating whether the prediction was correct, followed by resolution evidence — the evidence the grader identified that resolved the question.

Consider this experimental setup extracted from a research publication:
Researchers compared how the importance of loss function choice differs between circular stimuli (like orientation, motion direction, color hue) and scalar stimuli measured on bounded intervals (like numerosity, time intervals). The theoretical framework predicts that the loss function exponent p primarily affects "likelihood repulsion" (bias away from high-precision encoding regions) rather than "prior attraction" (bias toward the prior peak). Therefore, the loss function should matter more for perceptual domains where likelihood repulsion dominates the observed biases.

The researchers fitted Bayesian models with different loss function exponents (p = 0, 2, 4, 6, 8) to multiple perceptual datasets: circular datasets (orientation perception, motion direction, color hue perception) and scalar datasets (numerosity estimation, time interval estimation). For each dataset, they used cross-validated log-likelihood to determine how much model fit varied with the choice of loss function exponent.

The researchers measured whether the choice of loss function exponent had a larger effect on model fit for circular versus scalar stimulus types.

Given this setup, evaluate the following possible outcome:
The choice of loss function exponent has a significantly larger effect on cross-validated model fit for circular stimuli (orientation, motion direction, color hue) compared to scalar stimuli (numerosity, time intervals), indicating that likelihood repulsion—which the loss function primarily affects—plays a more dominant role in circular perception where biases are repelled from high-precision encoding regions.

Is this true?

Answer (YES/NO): YES